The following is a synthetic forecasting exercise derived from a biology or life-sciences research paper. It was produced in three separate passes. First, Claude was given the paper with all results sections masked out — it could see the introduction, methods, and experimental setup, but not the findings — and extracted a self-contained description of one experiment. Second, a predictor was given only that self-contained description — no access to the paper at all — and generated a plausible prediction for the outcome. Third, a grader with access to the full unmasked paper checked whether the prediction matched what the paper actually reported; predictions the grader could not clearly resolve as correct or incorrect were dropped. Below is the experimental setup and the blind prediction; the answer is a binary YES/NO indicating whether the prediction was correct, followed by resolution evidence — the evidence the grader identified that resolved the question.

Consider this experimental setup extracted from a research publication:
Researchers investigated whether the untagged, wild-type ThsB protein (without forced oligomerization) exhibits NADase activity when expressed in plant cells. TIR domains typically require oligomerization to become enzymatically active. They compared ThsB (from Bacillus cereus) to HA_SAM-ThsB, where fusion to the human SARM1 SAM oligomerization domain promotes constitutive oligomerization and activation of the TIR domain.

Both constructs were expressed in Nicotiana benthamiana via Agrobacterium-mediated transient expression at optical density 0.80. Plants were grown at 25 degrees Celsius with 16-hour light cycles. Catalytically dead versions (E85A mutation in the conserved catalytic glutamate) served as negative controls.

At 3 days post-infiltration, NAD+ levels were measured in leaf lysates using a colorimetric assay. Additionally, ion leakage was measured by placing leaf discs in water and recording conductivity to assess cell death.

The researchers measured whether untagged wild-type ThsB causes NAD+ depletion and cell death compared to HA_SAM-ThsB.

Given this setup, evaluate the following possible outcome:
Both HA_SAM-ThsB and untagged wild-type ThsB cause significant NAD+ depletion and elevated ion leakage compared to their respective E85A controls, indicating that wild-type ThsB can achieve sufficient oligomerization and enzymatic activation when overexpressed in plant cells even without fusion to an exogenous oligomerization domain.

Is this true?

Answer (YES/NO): NO